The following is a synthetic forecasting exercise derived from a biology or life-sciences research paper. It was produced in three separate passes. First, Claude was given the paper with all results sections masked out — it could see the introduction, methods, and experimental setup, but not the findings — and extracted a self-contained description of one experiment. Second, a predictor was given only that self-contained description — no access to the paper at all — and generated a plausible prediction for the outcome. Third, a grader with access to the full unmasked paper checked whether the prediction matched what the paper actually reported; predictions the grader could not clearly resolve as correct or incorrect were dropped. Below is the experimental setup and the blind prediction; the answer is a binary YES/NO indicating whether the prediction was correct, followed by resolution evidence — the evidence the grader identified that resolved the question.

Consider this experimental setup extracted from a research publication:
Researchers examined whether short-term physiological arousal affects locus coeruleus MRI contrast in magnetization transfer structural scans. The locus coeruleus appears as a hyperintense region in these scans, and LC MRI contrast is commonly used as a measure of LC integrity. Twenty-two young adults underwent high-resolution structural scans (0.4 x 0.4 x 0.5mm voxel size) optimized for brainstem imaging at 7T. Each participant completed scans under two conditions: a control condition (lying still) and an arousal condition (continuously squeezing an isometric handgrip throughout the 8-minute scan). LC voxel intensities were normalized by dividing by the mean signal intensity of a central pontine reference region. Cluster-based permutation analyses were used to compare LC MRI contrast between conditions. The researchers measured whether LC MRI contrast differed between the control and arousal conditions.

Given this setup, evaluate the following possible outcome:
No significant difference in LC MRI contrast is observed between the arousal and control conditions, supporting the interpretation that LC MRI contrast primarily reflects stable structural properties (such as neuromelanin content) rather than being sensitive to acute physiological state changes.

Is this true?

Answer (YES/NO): NO